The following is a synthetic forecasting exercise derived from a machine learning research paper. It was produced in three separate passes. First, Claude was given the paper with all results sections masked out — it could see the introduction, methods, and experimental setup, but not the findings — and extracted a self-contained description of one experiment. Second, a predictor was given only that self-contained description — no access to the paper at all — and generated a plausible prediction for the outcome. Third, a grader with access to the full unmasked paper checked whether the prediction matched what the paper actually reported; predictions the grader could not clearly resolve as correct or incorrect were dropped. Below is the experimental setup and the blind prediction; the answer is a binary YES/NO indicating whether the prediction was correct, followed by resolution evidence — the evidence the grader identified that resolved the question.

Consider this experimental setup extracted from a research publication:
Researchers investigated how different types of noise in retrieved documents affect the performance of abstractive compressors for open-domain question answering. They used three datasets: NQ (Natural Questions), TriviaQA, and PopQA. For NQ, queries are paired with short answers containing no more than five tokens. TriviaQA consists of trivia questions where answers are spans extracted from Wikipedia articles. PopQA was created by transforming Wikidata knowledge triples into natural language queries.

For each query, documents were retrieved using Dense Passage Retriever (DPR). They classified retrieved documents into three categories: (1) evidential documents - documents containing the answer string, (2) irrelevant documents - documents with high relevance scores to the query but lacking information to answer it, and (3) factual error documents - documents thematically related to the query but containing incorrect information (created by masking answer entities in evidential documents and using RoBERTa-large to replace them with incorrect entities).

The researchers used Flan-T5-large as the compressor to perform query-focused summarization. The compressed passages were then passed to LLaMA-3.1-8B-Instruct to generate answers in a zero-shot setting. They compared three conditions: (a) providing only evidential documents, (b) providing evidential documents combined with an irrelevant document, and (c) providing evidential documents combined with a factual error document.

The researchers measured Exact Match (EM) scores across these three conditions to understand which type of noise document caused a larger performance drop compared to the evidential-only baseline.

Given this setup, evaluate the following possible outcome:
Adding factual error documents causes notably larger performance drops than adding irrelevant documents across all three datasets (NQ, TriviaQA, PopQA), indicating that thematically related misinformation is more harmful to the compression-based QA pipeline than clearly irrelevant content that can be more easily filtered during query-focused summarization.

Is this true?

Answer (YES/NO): YES